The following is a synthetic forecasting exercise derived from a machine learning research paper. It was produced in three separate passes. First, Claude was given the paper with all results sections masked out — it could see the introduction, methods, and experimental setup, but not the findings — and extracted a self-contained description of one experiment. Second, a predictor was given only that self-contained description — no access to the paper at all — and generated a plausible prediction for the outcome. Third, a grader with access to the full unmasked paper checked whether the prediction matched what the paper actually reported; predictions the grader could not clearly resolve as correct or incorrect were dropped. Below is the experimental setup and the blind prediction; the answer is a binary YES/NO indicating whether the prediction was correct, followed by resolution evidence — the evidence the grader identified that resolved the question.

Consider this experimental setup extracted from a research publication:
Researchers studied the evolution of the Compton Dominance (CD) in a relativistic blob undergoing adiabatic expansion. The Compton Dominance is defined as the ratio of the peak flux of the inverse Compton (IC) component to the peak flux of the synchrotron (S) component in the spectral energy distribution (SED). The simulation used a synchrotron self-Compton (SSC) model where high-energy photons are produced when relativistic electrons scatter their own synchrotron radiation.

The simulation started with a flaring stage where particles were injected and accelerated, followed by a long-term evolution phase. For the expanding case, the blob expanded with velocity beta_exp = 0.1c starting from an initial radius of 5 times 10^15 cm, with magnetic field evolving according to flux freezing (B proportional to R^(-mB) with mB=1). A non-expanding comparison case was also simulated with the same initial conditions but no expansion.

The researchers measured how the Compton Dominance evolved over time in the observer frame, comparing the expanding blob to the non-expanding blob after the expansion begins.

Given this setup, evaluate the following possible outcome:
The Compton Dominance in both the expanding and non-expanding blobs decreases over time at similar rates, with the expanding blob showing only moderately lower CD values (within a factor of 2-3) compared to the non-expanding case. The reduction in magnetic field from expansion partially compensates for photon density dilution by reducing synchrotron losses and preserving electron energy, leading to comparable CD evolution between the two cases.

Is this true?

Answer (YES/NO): NO